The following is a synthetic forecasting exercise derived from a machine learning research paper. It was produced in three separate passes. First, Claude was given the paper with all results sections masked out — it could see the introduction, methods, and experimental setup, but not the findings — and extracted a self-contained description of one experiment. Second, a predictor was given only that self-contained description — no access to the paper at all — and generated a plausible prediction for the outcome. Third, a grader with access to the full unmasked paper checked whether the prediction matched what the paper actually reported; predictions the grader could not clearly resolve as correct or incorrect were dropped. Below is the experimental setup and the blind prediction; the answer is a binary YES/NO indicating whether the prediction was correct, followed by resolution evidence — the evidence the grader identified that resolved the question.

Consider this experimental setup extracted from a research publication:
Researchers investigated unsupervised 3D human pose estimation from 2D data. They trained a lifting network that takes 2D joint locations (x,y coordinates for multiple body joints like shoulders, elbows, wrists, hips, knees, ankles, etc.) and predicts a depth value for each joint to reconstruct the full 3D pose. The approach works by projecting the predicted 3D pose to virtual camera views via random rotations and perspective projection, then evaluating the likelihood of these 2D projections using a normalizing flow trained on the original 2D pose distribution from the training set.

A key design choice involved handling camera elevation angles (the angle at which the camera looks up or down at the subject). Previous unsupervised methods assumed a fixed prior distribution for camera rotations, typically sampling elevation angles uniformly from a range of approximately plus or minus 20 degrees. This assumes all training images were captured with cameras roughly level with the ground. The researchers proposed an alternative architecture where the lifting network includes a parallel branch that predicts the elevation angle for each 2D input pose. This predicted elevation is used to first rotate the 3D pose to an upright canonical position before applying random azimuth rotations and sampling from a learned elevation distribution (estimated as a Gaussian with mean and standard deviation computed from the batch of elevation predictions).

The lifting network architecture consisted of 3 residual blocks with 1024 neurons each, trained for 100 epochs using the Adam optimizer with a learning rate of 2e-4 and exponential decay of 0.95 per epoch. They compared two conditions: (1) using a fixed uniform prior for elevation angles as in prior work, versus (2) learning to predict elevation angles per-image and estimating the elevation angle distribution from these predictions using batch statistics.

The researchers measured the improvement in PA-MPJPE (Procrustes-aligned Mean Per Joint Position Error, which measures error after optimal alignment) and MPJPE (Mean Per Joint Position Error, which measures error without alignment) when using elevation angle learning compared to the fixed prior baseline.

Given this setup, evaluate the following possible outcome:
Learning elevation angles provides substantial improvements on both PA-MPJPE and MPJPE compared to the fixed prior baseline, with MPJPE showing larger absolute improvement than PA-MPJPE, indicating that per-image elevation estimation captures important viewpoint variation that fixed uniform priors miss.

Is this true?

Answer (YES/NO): YES